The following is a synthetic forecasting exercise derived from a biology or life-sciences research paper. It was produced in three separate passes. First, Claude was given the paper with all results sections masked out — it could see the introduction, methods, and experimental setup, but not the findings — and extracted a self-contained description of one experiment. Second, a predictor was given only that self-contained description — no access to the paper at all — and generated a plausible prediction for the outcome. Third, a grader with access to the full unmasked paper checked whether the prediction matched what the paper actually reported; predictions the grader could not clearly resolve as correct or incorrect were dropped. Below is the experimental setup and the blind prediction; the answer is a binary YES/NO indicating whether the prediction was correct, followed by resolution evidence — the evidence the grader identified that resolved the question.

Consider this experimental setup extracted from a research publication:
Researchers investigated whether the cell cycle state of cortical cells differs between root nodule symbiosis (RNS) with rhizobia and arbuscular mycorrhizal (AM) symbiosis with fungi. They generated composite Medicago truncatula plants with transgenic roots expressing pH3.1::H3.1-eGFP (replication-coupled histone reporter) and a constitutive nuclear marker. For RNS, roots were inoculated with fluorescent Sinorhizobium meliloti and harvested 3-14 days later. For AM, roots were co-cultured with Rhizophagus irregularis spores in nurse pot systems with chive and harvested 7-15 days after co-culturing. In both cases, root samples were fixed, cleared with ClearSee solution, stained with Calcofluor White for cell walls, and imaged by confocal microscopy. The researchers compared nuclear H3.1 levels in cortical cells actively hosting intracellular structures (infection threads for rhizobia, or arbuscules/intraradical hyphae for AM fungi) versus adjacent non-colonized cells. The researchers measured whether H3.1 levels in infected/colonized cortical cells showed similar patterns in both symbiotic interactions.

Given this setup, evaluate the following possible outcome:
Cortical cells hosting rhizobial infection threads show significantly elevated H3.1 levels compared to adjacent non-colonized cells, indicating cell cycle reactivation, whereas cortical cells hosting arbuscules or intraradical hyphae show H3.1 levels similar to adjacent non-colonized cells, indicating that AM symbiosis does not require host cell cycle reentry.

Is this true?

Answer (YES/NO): NO